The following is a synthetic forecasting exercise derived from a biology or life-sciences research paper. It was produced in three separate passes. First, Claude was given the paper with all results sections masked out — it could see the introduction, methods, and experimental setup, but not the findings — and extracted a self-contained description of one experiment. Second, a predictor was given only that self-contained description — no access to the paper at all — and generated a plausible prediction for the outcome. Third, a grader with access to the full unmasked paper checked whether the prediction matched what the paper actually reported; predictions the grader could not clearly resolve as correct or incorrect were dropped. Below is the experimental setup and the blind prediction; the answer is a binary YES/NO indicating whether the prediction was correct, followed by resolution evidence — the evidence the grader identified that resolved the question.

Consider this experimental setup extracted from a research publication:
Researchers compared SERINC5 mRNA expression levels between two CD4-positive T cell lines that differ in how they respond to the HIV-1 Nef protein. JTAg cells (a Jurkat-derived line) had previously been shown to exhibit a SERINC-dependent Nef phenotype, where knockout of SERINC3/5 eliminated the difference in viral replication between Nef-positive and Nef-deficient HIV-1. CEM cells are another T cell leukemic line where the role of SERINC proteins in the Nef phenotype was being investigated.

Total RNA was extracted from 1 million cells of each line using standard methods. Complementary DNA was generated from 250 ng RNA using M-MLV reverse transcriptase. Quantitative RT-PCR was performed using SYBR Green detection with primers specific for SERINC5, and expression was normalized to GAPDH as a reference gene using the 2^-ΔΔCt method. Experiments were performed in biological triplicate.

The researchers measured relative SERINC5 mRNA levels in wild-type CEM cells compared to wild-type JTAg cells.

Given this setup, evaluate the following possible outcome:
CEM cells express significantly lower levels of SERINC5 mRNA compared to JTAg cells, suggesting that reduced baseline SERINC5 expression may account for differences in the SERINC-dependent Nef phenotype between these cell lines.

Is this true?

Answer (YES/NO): NO